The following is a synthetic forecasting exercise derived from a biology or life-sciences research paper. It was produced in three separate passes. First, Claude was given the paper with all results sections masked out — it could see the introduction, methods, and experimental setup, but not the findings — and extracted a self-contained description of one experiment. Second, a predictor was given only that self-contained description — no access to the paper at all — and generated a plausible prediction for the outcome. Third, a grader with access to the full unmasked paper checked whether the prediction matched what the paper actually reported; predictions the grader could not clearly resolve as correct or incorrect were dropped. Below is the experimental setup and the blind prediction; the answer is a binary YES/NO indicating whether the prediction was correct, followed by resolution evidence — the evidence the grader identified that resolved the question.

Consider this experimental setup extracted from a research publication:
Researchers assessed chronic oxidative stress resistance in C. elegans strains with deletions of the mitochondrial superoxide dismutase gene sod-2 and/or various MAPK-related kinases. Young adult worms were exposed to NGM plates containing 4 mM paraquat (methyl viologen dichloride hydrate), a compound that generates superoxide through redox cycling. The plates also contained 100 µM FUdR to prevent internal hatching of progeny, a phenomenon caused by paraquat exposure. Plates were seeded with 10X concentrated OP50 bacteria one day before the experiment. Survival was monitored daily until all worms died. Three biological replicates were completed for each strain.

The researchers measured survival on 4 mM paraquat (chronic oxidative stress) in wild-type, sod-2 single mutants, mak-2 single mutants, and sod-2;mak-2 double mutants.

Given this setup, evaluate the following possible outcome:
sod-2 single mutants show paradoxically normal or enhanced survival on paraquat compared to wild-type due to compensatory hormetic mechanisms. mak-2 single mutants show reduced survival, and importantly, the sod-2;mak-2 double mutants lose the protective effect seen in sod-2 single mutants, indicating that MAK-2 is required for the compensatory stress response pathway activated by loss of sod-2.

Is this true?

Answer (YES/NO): NO